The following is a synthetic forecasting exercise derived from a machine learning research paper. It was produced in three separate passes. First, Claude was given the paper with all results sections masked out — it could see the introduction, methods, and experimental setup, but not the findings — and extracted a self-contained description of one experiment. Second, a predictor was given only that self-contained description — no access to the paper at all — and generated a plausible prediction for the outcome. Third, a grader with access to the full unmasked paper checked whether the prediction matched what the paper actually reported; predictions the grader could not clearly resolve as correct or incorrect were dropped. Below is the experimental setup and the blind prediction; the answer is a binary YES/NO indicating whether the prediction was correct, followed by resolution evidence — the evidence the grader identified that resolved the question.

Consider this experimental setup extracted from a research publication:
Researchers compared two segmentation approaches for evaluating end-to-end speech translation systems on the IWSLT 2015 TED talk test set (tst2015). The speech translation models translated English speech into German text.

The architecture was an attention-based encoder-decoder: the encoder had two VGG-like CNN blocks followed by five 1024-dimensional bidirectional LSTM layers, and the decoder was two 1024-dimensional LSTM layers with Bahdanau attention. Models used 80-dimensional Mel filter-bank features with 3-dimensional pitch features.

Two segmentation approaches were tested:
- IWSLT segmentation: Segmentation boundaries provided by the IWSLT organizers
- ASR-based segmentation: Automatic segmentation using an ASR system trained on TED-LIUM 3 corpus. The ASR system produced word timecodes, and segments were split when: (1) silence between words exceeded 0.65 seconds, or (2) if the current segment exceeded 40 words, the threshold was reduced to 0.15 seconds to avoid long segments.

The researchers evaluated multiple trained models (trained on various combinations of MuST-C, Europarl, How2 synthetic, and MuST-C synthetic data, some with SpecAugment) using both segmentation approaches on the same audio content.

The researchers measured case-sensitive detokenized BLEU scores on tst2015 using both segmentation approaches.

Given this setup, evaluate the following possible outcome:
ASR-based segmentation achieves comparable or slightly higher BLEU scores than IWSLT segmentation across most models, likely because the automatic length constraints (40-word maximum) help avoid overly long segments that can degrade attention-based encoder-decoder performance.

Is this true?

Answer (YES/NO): NO